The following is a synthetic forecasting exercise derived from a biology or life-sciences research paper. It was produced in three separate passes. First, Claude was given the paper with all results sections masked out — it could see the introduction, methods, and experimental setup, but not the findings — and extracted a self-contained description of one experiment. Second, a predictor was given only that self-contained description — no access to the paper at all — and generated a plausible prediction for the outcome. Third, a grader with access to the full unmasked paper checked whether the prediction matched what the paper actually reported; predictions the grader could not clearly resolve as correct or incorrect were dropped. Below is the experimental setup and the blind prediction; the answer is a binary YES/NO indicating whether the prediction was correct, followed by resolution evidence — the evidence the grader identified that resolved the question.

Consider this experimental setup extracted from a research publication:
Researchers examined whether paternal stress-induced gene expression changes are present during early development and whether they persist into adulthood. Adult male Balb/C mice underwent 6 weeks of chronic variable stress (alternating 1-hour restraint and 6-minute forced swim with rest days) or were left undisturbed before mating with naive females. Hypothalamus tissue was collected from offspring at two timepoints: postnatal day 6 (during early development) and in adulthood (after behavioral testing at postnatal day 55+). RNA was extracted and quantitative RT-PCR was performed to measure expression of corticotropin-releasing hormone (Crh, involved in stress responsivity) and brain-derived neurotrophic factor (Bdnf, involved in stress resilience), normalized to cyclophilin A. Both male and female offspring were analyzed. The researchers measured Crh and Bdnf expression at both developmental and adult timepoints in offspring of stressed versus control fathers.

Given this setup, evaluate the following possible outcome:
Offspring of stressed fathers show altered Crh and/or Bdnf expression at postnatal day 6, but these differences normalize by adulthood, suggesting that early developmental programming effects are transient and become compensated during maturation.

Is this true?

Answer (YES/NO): YES